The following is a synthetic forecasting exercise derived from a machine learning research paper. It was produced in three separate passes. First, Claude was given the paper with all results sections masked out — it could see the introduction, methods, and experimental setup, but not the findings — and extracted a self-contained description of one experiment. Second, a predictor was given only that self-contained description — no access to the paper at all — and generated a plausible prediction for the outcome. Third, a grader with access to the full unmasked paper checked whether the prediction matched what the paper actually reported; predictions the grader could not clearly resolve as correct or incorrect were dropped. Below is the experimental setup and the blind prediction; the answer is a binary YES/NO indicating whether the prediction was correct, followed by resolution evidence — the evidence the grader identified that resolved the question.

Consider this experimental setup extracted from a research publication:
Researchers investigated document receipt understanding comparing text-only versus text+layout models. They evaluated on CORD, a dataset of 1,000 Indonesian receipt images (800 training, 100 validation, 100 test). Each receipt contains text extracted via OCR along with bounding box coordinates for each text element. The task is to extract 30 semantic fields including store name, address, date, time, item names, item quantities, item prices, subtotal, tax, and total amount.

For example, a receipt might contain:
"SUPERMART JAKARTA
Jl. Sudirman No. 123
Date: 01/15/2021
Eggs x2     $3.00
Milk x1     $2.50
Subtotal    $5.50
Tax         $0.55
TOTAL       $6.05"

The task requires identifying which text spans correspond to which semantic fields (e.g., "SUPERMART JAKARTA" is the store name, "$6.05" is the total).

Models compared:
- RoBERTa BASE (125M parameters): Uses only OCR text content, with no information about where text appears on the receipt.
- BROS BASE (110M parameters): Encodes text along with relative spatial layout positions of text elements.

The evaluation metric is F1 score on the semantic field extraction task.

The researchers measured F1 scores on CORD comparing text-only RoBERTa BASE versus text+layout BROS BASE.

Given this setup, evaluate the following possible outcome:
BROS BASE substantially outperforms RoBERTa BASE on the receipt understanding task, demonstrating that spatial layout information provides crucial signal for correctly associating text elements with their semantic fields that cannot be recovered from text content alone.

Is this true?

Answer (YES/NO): NO